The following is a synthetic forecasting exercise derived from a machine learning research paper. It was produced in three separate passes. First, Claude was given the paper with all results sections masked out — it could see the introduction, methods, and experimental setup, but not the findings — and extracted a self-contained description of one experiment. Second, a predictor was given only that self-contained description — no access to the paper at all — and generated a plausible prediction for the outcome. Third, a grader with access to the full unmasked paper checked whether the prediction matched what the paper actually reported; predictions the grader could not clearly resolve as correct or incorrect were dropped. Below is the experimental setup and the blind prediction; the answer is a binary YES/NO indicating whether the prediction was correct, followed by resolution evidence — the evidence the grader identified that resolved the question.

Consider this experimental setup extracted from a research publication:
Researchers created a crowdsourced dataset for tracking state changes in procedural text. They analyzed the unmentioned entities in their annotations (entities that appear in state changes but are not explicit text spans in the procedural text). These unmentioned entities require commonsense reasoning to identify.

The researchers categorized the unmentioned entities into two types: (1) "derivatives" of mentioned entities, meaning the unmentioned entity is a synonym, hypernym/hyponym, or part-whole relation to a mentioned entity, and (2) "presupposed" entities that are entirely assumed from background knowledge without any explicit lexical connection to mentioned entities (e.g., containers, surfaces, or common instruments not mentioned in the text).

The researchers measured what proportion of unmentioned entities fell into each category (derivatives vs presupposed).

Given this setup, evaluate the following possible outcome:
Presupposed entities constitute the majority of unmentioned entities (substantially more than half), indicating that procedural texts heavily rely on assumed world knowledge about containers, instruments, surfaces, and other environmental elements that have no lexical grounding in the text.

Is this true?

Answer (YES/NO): YES